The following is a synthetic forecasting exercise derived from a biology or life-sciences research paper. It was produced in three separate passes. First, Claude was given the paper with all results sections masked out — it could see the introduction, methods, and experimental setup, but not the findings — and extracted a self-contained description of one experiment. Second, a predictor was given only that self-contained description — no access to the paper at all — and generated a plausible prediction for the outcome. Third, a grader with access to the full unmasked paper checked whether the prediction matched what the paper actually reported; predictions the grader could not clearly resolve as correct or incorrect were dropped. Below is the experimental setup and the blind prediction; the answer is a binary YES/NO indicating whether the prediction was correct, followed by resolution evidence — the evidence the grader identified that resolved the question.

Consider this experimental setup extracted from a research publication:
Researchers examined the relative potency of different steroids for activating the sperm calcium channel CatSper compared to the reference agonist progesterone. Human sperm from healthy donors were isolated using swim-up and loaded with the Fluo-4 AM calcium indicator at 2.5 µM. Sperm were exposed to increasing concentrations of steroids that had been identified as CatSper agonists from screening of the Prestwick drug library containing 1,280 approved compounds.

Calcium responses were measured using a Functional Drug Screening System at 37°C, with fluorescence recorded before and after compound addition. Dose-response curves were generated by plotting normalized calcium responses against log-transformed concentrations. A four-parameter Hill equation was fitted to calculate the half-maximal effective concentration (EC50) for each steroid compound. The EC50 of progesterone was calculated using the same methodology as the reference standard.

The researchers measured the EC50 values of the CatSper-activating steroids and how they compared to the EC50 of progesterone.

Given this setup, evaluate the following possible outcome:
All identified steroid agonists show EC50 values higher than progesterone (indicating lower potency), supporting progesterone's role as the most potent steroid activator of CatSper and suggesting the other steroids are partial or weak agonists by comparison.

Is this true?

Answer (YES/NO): YES